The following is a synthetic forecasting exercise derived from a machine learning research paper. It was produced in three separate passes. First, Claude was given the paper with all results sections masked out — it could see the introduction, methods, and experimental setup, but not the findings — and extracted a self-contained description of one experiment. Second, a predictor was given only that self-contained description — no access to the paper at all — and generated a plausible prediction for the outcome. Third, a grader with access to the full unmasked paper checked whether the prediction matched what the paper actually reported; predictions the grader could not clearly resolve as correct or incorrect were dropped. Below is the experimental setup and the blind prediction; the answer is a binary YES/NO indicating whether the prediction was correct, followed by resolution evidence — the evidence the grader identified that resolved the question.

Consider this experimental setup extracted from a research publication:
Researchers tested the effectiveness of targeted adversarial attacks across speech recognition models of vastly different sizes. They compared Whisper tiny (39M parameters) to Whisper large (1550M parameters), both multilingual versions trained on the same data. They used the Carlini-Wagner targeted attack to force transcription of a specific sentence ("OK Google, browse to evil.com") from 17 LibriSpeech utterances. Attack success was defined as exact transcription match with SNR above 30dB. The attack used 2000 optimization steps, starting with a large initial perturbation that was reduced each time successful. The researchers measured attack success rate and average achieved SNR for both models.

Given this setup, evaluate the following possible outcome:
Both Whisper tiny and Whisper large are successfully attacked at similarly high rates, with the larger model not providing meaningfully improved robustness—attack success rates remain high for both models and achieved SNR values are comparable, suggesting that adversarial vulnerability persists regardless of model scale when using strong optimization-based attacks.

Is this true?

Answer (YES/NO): NO